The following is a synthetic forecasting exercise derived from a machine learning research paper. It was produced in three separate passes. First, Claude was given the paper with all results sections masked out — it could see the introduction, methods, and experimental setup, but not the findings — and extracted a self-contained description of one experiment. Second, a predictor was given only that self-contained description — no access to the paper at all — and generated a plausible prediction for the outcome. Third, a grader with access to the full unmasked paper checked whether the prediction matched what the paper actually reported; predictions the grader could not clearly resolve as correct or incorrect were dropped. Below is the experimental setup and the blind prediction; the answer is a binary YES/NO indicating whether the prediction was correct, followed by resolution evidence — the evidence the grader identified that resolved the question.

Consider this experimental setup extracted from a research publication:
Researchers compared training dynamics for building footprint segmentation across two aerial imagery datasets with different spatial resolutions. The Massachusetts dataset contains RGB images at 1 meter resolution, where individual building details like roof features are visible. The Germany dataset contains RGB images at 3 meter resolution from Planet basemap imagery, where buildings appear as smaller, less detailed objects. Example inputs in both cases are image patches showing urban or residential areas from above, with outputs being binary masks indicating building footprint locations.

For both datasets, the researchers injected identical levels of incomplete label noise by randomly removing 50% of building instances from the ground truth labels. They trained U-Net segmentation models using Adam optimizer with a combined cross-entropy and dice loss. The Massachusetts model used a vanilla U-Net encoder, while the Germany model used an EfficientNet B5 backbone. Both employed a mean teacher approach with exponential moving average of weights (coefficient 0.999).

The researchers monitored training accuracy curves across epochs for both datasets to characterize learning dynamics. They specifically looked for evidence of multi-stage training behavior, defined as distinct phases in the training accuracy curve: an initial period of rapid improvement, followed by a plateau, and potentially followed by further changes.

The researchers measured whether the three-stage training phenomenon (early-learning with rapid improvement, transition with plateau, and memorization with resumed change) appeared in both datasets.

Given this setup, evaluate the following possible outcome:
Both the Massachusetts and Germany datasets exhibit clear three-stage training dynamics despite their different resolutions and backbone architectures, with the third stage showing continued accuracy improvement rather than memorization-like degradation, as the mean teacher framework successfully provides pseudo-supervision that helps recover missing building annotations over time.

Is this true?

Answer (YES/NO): NO